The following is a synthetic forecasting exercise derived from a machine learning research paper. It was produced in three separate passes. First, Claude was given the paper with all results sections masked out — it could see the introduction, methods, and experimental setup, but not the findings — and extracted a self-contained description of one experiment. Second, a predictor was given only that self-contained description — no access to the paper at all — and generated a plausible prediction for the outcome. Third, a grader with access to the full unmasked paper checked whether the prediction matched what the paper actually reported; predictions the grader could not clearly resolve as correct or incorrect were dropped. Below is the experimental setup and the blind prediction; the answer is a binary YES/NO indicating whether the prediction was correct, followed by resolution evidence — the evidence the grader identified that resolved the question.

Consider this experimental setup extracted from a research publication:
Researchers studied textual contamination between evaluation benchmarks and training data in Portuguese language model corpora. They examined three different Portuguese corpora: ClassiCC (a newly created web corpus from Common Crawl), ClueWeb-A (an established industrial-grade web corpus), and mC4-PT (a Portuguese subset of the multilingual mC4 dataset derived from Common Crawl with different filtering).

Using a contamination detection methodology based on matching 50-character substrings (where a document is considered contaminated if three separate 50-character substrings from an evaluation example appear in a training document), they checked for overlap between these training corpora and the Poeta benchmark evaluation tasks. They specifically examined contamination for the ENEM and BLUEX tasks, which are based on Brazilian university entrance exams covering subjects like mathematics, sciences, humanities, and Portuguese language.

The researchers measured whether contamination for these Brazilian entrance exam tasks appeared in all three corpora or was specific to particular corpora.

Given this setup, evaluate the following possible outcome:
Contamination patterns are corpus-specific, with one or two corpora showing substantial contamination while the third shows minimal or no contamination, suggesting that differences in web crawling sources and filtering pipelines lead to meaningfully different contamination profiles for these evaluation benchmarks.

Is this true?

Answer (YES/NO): NO